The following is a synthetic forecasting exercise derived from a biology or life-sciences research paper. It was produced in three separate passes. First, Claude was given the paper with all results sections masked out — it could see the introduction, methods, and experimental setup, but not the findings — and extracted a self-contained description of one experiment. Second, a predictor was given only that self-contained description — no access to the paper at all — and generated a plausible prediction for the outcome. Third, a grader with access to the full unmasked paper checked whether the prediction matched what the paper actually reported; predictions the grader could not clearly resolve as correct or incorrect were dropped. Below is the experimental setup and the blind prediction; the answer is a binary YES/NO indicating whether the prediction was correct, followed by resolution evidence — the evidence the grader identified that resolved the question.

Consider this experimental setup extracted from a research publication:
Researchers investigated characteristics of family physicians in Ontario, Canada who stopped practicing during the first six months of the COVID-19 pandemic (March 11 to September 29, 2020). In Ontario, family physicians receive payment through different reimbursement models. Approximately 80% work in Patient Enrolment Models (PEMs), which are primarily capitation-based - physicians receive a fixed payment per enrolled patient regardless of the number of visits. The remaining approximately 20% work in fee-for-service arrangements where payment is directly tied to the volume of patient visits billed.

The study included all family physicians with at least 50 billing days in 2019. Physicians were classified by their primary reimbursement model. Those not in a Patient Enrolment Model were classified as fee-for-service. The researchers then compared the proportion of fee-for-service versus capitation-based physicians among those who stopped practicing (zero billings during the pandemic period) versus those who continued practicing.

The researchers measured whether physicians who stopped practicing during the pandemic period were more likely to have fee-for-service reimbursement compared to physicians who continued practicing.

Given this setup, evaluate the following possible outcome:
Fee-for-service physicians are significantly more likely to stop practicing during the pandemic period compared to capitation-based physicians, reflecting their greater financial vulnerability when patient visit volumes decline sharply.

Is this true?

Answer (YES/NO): YES